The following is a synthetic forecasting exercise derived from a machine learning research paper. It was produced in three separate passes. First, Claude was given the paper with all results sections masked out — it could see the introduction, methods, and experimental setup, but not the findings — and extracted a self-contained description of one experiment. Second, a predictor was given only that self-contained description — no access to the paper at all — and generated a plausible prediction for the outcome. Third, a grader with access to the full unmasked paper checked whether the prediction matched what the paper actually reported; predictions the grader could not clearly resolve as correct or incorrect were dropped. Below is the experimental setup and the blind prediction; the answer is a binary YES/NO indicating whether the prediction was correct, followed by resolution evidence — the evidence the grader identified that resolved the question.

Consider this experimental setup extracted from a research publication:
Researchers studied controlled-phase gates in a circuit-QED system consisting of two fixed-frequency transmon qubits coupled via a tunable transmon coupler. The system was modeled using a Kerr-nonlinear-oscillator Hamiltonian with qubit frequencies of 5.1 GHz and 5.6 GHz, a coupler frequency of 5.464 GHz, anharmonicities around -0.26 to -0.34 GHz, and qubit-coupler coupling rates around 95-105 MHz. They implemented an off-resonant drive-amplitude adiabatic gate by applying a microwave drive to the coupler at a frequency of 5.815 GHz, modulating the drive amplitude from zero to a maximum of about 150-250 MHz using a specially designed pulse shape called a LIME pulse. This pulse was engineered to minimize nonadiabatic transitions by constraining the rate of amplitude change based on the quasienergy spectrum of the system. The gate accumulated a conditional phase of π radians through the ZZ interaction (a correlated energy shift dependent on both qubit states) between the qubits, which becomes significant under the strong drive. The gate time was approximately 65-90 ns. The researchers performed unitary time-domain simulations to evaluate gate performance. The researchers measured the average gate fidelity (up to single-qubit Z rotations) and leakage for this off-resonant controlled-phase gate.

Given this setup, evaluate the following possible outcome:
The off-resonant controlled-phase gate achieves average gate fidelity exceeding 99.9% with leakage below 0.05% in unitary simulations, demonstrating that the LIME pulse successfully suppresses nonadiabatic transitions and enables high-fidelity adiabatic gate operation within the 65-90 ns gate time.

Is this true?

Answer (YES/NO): YES